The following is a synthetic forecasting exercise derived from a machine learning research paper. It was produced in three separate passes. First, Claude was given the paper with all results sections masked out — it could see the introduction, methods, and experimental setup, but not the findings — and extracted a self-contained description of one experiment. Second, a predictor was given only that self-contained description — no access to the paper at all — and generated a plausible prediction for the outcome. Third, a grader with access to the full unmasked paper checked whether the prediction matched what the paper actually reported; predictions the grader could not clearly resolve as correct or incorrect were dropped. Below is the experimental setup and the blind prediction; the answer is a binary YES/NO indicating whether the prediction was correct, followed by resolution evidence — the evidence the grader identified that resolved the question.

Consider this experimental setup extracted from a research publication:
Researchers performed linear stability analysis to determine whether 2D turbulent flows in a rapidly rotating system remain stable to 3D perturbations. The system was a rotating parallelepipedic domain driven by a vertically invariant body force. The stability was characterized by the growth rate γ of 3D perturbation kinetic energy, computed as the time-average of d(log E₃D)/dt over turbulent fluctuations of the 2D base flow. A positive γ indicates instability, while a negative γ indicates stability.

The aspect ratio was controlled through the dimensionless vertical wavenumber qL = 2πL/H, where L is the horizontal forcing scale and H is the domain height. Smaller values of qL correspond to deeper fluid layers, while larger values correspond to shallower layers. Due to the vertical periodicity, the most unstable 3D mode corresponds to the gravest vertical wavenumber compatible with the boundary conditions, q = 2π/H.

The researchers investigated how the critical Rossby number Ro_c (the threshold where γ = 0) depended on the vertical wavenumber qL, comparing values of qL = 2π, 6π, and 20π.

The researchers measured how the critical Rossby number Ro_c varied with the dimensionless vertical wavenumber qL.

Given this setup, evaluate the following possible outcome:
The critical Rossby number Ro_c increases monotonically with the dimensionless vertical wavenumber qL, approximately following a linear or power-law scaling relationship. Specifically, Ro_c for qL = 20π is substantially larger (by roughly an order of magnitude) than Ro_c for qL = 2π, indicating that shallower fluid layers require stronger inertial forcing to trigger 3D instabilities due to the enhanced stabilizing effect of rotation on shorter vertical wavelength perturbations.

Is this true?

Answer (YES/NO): NO